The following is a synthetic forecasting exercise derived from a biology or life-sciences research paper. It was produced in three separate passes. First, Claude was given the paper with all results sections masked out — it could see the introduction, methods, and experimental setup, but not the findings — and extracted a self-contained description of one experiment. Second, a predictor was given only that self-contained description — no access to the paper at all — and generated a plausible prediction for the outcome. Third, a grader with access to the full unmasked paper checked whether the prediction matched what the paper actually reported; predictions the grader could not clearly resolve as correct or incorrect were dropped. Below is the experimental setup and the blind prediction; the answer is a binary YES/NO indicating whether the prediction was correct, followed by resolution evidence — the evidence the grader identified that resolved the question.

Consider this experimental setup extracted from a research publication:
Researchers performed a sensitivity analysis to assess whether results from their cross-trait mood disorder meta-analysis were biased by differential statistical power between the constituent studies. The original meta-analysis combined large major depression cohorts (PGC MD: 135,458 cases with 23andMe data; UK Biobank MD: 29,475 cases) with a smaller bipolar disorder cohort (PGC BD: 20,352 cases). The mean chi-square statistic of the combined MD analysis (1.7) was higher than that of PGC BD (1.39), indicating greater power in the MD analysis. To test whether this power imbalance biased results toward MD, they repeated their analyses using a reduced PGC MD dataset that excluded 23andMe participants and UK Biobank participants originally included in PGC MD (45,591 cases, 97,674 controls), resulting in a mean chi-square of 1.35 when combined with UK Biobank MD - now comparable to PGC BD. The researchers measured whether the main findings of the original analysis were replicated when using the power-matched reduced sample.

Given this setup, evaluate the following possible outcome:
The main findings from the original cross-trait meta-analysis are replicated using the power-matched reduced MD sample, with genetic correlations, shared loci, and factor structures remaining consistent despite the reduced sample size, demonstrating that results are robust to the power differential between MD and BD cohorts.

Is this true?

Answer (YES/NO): NO